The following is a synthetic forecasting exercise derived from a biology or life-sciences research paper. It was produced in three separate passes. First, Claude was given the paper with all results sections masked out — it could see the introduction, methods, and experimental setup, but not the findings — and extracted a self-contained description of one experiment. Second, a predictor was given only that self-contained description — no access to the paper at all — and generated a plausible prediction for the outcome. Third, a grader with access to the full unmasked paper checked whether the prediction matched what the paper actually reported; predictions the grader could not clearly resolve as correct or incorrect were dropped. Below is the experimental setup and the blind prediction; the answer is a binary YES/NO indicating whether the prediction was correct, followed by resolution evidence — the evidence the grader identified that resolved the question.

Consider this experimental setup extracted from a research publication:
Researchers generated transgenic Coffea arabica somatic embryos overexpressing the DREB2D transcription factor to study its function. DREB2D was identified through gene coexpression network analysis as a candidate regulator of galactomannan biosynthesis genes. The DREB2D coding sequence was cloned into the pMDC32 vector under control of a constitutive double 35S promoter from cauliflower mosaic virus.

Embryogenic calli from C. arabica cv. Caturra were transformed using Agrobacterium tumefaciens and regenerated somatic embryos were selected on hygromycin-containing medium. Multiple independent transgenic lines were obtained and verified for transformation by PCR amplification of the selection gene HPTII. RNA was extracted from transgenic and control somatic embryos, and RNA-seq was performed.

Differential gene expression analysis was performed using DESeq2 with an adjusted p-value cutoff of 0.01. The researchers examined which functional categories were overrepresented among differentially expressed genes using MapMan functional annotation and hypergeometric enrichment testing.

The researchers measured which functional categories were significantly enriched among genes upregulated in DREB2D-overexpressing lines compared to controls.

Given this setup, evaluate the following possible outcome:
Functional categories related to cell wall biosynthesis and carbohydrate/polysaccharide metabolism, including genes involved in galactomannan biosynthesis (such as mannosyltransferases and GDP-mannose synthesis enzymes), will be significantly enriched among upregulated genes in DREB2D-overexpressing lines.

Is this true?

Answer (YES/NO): NO